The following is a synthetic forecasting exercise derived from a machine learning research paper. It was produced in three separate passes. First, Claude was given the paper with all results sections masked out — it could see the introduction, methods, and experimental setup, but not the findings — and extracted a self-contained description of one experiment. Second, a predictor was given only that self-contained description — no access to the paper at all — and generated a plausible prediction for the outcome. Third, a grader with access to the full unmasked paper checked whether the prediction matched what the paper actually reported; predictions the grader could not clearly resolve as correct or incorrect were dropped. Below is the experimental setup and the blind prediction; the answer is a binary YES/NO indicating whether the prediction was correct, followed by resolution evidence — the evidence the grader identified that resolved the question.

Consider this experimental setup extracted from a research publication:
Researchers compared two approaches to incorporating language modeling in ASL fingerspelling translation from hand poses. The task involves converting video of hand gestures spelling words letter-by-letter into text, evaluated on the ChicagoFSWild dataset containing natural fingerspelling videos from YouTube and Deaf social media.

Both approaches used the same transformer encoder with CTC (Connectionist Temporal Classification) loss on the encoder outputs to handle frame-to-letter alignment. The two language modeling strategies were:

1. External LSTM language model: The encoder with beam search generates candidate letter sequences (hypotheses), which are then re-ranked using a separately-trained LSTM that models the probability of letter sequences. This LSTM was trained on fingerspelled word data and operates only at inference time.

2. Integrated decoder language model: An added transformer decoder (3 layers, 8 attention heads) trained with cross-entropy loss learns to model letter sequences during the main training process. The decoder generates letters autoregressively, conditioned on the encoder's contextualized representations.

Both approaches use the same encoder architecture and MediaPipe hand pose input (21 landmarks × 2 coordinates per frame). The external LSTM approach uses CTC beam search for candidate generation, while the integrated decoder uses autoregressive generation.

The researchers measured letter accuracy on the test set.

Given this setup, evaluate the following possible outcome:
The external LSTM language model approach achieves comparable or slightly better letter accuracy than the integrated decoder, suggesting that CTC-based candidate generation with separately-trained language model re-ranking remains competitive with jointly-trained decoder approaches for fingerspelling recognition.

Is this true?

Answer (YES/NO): YES